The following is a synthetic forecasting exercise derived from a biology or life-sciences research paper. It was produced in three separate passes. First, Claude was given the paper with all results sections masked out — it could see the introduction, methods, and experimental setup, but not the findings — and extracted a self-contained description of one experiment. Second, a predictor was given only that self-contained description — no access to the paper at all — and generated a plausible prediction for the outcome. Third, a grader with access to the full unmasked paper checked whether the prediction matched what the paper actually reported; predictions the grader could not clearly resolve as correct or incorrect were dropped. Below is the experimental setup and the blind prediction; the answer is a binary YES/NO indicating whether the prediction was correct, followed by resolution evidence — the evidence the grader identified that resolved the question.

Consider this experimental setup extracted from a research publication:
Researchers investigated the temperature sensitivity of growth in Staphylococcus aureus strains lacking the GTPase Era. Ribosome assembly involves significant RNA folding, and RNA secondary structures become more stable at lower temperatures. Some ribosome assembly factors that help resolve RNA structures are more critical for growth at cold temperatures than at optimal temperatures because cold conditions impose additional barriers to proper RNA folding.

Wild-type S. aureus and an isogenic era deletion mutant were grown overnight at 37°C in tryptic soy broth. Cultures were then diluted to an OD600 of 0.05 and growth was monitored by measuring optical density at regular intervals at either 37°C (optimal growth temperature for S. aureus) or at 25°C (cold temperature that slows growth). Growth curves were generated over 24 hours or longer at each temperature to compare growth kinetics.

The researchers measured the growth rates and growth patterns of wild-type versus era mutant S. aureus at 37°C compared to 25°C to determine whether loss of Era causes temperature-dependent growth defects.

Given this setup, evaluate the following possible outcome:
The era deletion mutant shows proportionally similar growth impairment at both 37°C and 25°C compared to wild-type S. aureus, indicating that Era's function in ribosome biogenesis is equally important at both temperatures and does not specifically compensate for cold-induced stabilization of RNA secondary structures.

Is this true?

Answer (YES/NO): NO